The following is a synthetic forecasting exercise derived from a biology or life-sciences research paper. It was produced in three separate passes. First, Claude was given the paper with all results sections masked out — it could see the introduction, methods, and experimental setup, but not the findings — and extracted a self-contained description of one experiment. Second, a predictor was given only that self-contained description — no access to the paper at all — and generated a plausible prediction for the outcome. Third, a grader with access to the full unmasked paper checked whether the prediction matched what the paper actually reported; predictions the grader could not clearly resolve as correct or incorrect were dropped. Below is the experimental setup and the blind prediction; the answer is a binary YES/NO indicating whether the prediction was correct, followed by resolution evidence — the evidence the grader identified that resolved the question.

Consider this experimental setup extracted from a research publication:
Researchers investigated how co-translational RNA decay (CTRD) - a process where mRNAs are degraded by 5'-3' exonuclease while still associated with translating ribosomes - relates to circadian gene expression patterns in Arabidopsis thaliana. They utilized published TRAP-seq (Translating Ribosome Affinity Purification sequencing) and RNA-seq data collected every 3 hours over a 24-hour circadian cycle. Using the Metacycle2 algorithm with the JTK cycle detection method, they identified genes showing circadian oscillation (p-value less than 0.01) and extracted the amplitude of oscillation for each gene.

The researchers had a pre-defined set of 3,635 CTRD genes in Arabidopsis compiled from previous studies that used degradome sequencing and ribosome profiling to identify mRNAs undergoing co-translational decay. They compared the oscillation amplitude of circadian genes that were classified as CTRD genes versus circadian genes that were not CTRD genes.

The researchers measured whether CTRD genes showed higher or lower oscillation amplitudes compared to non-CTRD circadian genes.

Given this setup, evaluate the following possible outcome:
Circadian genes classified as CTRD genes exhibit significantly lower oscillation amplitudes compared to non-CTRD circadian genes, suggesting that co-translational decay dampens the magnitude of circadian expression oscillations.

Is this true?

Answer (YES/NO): NO